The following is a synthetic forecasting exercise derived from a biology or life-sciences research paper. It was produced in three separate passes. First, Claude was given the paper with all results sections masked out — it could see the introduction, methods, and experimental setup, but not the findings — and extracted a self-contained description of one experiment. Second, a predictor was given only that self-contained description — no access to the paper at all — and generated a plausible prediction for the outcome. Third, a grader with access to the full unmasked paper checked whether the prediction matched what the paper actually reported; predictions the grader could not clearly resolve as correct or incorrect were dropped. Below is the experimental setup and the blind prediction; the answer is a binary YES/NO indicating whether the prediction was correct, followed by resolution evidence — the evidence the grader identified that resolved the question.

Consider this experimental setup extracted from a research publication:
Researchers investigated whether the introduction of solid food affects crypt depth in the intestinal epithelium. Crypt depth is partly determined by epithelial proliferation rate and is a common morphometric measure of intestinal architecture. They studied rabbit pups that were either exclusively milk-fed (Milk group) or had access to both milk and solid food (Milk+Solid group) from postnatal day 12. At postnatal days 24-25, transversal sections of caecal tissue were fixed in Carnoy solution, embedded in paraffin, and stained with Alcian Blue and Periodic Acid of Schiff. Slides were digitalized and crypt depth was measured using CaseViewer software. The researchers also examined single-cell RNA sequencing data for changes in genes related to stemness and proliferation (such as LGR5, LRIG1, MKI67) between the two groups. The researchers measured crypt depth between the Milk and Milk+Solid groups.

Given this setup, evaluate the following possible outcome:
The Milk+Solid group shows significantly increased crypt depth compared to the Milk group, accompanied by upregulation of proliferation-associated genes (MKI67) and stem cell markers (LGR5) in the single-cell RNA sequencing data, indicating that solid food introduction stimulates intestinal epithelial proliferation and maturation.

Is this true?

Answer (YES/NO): NO